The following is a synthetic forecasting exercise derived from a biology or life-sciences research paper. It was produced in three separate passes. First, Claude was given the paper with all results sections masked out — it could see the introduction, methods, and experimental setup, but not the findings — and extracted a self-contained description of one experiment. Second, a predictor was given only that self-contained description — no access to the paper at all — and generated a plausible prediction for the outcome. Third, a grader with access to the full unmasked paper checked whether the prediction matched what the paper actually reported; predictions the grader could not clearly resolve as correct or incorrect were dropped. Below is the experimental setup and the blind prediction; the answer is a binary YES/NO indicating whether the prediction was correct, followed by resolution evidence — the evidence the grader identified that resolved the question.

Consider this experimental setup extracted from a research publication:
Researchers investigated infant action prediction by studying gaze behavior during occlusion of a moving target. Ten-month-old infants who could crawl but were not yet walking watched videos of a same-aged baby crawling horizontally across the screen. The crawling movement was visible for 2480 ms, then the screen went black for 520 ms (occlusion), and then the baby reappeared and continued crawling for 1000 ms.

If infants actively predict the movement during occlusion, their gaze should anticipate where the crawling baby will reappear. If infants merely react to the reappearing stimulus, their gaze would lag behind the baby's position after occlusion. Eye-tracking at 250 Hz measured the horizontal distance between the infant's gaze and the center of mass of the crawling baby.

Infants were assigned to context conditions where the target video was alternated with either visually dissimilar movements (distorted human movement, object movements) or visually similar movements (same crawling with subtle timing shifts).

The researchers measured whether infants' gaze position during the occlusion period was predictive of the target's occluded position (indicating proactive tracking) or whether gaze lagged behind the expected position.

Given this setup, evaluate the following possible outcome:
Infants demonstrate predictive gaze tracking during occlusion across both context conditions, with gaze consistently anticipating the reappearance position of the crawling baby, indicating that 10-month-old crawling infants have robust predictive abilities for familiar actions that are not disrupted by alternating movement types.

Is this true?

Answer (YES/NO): NO